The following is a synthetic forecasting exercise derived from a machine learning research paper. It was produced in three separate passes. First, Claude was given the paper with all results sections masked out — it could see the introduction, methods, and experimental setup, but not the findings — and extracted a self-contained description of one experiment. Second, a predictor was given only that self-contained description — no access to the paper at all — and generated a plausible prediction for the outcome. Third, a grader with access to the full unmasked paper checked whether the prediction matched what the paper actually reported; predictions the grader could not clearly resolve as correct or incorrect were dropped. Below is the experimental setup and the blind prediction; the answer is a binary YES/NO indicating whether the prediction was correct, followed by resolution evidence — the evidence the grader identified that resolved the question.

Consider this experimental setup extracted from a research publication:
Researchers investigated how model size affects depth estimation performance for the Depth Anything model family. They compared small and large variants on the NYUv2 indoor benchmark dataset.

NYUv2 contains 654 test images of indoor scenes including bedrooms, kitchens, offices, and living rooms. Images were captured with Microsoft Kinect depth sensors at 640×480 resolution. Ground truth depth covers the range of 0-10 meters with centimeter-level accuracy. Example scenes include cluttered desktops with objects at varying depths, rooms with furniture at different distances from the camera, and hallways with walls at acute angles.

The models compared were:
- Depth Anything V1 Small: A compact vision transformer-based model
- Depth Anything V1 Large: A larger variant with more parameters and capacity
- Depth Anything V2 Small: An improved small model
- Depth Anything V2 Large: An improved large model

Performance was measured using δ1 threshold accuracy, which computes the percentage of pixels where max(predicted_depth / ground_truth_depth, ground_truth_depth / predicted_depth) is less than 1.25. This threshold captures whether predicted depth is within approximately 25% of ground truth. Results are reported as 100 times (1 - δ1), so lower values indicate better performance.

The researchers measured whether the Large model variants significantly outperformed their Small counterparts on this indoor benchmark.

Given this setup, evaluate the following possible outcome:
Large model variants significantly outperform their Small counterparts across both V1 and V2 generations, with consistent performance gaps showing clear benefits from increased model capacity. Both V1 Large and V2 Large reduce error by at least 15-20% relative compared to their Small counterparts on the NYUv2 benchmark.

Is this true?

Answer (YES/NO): YES